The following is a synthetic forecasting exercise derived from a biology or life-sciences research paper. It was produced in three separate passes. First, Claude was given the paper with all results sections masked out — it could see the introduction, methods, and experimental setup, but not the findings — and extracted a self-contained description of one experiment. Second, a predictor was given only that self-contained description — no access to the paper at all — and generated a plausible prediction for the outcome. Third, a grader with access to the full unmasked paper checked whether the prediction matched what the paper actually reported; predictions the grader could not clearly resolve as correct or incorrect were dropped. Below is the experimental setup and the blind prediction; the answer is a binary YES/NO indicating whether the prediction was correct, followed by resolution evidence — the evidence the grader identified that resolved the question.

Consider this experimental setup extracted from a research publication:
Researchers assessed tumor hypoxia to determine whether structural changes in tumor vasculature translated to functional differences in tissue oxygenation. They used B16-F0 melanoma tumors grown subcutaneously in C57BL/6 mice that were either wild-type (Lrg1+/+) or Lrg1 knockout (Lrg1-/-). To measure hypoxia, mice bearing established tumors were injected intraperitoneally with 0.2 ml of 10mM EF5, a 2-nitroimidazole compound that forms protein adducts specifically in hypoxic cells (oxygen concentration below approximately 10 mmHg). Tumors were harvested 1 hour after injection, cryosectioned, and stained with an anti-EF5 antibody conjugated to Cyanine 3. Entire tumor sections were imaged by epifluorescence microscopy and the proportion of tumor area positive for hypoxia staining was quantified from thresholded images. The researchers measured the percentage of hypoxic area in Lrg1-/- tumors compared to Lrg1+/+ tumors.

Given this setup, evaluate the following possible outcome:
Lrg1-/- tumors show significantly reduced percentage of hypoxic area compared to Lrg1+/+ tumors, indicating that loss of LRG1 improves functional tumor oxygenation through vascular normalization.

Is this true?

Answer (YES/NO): YES